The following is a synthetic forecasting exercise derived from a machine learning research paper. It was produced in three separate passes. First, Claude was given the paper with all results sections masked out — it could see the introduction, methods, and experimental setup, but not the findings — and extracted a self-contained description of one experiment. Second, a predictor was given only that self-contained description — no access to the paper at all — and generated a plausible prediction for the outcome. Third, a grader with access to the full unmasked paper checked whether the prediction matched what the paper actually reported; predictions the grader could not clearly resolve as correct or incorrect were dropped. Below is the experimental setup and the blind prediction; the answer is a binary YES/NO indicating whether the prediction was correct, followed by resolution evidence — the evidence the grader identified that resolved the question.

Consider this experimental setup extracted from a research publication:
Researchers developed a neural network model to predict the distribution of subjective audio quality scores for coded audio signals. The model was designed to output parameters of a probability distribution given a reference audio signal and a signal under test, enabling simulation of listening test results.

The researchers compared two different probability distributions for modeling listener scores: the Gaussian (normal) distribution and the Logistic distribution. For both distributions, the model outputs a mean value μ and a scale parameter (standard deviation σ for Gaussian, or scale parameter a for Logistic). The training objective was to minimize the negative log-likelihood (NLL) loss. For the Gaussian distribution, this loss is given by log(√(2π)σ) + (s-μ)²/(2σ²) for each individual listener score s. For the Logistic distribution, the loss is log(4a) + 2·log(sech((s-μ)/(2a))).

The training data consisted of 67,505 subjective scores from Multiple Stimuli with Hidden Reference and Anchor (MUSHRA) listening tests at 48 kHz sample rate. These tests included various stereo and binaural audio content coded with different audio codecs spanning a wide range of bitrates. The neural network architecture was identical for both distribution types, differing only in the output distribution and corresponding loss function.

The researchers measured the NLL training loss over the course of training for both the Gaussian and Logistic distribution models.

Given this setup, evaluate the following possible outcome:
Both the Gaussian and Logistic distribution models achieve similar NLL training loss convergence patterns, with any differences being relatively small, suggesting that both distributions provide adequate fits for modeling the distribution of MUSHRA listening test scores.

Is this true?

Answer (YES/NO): NO